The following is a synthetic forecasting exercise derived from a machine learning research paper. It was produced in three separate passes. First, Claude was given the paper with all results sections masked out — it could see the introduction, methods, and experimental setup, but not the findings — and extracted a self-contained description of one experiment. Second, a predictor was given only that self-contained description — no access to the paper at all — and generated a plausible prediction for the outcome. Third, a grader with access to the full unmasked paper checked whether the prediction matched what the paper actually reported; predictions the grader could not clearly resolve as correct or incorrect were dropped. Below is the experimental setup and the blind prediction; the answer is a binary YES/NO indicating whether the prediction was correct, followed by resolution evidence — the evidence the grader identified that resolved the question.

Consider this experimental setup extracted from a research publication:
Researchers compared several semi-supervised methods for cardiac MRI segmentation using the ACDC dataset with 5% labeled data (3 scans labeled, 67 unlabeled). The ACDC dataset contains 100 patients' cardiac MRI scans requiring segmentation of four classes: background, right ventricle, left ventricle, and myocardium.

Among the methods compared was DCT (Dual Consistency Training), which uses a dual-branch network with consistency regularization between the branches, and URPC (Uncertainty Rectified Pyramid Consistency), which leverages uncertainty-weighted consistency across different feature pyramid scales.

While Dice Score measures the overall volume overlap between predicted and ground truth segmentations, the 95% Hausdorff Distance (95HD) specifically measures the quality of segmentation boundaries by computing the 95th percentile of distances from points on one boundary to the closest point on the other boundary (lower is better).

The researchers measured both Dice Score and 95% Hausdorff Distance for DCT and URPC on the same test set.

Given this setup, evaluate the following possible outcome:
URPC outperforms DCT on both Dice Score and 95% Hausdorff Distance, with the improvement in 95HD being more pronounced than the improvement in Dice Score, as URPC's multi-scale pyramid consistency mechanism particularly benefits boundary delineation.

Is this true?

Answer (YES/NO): NO